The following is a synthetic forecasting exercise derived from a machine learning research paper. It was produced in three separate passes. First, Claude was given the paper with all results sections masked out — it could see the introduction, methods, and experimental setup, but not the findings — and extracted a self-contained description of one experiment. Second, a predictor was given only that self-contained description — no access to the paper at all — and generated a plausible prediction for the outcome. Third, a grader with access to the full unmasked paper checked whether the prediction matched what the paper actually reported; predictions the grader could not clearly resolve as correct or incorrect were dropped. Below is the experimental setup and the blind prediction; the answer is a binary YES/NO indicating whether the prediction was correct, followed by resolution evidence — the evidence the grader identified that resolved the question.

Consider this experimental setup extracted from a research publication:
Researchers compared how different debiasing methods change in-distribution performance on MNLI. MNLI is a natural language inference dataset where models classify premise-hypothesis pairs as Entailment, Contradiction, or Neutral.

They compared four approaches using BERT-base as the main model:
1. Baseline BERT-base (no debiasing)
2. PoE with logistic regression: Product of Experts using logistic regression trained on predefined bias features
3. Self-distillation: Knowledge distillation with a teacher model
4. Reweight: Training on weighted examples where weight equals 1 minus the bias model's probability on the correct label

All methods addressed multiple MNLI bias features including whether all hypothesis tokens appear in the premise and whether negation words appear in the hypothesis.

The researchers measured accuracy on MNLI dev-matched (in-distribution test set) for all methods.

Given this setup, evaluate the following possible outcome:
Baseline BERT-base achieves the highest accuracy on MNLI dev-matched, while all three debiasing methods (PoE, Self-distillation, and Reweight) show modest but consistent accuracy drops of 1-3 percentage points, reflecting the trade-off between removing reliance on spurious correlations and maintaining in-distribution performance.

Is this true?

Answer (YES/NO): NO